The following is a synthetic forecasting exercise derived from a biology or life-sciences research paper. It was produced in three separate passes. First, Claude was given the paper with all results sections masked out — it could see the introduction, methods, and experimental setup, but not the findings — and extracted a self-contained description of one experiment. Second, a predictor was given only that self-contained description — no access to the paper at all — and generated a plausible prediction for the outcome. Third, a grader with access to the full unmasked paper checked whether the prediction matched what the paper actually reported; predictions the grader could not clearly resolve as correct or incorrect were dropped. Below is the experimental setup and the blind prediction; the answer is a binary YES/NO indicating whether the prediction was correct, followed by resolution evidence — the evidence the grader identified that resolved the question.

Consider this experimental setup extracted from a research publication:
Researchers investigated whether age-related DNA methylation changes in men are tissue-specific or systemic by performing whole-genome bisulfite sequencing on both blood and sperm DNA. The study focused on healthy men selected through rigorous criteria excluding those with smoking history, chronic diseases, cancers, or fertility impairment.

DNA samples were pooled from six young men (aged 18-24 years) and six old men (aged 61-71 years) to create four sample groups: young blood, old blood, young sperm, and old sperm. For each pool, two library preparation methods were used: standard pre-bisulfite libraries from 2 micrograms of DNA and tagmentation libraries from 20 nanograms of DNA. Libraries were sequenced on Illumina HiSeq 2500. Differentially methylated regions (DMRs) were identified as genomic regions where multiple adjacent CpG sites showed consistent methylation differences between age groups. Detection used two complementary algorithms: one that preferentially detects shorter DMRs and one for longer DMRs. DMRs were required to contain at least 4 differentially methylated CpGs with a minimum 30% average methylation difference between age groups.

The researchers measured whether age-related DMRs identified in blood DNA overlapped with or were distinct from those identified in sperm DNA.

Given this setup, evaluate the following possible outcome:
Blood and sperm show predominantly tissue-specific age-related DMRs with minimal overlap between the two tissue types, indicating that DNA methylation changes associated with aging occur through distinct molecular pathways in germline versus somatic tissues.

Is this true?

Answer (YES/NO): YES